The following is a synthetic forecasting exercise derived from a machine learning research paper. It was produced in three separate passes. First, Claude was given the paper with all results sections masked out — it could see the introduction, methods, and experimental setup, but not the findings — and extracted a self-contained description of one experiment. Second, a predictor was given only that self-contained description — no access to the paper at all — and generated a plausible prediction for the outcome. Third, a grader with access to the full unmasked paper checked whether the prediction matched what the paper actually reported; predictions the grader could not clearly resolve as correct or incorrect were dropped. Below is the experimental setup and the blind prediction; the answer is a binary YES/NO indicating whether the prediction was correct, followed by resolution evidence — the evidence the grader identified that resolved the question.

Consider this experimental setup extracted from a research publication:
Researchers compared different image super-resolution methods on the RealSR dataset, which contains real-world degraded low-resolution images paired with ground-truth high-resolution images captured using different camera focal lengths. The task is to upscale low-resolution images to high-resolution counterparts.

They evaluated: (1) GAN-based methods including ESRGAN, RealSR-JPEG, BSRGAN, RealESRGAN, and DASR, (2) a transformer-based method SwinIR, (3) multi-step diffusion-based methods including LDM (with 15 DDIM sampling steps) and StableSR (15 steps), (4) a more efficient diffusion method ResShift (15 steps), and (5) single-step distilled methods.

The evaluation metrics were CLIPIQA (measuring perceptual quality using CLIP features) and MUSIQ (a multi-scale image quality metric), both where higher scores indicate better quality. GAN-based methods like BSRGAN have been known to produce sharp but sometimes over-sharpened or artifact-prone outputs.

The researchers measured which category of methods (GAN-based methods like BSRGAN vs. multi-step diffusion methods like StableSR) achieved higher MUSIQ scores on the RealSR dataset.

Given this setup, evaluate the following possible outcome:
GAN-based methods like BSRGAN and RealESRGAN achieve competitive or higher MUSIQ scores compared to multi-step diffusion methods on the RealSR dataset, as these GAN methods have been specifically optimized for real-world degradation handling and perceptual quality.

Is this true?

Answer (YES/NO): YES